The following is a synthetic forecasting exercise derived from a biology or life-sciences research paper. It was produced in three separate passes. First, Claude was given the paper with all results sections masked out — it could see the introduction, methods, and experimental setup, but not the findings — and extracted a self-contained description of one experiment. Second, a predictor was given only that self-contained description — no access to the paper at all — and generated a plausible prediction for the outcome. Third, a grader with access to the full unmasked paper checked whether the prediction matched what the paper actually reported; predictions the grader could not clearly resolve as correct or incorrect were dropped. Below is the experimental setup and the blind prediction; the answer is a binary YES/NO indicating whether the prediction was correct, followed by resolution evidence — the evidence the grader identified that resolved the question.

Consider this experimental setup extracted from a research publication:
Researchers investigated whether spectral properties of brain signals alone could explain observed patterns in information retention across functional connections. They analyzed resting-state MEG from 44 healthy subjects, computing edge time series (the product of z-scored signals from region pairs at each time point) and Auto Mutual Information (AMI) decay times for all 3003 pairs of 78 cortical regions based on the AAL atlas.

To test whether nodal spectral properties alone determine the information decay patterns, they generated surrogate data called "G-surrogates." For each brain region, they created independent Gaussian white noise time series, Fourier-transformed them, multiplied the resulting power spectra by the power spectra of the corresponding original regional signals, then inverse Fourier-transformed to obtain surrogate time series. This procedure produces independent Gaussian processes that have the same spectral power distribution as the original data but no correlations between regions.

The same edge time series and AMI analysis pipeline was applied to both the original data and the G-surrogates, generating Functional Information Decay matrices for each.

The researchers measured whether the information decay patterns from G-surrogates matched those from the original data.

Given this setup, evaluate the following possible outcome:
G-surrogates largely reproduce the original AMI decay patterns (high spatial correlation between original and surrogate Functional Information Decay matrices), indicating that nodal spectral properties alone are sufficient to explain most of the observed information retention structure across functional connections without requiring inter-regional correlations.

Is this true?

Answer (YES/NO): NO